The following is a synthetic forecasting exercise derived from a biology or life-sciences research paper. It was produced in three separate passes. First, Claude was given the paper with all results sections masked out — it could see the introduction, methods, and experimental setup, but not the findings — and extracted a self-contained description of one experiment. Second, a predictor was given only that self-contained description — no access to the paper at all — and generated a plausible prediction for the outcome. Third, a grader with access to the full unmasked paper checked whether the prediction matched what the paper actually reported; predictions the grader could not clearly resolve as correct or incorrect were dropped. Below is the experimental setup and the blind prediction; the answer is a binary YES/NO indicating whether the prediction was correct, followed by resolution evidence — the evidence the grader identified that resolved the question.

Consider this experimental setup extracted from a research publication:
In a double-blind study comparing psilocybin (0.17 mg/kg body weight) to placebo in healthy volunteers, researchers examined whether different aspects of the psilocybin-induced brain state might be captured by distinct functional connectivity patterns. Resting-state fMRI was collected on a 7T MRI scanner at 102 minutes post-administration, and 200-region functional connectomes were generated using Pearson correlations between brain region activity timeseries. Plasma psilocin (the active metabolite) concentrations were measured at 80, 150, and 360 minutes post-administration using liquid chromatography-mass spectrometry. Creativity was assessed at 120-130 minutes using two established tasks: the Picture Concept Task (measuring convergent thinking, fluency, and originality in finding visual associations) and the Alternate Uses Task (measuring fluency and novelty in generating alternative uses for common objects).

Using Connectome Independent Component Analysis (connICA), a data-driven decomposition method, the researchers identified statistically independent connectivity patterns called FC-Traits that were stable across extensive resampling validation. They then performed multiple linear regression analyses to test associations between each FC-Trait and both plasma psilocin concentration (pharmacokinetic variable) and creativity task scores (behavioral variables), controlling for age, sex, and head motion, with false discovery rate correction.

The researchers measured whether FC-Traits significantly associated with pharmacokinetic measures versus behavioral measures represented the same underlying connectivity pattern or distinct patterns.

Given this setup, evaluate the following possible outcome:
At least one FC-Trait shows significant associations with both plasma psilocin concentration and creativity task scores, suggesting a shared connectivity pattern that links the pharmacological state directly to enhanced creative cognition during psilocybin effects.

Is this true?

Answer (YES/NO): NO